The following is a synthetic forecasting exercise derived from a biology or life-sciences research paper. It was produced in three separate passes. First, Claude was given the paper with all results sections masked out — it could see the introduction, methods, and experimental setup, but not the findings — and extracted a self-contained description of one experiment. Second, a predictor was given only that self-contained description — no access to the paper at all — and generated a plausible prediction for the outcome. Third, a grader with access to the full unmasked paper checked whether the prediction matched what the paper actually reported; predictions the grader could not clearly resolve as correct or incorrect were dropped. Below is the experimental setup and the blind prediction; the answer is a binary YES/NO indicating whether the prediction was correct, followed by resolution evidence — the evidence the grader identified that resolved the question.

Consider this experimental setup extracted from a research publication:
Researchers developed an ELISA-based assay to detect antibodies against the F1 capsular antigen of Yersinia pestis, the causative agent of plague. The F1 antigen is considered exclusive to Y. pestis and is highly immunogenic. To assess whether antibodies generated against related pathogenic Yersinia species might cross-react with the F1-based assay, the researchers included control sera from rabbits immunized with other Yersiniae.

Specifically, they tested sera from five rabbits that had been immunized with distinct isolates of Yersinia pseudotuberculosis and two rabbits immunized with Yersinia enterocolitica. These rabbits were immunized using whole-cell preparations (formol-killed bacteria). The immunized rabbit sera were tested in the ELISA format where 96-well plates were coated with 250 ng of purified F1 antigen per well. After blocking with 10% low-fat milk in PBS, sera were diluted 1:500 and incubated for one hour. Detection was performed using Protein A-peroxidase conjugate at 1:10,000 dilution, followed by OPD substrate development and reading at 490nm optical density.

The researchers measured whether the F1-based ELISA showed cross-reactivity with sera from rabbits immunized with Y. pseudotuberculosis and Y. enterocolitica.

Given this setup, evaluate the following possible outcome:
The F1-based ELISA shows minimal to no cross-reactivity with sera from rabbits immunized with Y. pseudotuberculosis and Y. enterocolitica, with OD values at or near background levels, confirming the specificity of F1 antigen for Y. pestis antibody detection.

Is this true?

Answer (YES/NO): NO